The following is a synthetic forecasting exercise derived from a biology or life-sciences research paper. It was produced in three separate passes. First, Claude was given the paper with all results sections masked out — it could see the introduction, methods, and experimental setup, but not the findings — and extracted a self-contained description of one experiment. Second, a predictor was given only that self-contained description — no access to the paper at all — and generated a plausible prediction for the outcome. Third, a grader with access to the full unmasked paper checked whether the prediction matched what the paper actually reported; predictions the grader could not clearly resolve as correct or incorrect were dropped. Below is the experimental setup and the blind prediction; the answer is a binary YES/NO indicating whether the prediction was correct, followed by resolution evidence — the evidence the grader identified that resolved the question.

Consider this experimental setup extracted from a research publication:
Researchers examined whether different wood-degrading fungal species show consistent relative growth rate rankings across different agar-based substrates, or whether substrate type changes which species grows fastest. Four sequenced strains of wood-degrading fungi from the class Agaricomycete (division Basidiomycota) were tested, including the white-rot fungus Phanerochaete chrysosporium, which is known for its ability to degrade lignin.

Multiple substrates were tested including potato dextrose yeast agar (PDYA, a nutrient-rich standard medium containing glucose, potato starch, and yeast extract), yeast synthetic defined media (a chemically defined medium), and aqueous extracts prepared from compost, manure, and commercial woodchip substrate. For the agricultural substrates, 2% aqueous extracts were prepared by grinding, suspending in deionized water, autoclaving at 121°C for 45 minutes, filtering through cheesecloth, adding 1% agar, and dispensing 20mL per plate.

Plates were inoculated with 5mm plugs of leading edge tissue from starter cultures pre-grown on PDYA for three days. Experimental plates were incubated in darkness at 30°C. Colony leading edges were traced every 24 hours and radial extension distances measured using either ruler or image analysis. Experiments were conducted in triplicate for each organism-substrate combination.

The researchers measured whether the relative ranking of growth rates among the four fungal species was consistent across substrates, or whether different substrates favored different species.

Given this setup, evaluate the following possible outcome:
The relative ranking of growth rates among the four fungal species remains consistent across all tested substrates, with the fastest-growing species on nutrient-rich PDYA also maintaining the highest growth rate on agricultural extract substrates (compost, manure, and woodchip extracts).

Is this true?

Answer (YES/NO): YES